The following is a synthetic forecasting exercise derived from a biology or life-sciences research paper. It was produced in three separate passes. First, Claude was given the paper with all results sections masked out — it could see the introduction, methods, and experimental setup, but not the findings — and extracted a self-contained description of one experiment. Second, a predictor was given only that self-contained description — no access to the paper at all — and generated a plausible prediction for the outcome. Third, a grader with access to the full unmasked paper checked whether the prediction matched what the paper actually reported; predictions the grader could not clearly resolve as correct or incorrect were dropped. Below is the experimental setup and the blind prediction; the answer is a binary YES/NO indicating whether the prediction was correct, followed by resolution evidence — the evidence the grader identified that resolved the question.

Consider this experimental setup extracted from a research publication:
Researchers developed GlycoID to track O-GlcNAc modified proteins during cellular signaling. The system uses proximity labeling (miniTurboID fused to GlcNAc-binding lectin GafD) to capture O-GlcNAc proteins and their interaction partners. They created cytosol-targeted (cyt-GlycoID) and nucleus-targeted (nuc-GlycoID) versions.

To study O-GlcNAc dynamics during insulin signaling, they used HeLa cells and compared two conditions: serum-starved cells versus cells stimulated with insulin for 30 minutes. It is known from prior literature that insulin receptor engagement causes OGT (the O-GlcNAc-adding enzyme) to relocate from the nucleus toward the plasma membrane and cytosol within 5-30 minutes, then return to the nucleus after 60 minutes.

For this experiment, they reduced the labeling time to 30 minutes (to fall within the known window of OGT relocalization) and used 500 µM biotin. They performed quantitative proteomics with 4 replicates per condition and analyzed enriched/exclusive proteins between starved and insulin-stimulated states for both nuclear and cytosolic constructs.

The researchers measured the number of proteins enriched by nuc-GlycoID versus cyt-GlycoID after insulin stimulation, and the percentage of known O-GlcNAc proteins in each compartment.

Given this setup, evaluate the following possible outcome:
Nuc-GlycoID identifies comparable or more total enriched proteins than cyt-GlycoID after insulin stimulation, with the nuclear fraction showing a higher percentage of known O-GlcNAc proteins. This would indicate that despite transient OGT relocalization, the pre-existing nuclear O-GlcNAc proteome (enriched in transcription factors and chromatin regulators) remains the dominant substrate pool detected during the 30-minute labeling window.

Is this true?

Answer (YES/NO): NO